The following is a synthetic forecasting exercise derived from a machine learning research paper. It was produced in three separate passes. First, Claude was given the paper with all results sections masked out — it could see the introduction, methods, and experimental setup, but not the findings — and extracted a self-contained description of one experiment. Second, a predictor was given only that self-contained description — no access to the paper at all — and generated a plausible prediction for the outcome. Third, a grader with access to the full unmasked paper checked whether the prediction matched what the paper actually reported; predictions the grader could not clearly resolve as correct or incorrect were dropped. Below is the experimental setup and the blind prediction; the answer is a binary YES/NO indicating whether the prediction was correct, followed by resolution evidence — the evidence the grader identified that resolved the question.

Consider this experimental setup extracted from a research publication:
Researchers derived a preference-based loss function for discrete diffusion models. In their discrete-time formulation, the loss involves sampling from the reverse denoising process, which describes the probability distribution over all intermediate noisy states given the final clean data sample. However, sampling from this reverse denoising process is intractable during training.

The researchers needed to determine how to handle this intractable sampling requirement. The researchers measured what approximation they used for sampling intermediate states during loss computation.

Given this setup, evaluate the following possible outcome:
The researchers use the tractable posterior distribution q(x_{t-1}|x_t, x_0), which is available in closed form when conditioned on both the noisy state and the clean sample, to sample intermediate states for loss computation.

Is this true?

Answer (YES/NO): NO